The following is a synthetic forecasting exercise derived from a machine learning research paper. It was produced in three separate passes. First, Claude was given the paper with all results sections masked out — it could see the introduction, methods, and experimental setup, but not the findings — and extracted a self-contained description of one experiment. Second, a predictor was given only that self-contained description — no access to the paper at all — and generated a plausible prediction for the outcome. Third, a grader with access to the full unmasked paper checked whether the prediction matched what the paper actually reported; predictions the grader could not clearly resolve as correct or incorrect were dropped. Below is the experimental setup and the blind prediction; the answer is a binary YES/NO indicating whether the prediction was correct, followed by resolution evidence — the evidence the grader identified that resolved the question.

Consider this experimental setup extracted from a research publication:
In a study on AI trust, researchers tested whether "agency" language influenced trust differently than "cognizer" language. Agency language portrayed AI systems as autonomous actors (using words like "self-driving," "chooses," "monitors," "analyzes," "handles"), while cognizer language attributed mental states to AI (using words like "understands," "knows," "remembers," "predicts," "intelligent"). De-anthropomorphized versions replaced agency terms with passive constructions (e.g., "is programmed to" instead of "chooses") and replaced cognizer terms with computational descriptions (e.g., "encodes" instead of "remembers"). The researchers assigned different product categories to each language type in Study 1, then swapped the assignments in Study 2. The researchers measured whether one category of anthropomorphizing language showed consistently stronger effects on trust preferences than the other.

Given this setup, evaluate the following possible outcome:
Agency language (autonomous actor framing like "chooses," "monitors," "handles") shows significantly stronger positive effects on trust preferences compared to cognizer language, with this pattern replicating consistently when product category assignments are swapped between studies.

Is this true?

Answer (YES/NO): NO